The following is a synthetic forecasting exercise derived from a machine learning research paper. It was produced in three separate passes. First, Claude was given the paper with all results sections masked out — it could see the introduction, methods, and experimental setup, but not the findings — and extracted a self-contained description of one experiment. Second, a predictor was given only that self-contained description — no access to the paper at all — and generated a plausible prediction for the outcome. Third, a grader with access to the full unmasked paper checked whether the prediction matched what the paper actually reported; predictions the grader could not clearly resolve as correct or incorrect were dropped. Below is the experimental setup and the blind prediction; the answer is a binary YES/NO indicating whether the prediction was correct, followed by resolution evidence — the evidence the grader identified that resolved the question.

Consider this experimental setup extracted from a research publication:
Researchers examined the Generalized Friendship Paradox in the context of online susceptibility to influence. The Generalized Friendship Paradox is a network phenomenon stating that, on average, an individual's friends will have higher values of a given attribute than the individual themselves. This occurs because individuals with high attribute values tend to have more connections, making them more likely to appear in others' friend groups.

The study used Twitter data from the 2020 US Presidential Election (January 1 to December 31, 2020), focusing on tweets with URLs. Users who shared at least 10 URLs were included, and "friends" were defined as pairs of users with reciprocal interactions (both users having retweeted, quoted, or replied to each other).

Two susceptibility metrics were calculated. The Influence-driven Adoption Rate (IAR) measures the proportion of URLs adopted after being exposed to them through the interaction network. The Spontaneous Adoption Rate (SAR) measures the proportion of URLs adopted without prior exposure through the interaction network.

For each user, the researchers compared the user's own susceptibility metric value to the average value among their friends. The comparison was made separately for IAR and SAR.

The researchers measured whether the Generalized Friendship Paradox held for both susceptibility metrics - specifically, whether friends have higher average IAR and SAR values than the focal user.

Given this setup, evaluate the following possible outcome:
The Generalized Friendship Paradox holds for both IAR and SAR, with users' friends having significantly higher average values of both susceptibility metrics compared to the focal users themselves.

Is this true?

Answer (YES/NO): NO